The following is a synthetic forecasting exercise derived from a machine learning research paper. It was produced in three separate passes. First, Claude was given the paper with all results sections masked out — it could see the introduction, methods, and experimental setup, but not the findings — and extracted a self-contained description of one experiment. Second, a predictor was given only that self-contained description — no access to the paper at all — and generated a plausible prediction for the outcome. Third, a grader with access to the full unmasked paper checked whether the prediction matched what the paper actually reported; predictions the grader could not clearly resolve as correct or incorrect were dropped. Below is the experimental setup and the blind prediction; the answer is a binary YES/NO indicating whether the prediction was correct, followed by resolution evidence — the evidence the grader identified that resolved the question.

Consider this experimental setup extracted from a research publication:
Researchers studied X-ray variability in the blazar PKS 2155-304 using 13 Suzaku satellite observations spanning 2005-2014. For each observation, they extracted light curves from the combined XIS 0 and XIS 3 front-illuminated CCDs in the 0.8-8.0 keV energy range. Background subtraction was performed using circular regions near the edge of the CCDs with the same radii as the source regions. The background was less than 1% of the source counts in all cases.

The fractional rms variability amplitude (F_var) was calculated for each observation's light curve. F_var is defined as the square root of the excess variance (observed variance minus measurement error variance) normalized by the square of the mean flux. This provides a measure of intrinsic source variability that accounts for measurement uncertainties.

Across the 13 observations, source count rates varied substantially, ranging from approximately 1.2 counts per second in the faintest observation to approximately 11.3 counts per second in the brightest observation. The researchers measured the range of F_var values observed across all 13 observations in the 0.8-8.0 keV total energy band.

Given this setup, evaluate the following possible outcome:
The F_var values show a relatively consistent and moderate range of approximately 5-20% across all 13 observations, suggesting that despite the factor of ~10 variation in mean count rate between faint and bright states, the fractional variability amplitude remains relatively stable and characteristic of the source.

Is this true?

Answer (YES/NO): NO